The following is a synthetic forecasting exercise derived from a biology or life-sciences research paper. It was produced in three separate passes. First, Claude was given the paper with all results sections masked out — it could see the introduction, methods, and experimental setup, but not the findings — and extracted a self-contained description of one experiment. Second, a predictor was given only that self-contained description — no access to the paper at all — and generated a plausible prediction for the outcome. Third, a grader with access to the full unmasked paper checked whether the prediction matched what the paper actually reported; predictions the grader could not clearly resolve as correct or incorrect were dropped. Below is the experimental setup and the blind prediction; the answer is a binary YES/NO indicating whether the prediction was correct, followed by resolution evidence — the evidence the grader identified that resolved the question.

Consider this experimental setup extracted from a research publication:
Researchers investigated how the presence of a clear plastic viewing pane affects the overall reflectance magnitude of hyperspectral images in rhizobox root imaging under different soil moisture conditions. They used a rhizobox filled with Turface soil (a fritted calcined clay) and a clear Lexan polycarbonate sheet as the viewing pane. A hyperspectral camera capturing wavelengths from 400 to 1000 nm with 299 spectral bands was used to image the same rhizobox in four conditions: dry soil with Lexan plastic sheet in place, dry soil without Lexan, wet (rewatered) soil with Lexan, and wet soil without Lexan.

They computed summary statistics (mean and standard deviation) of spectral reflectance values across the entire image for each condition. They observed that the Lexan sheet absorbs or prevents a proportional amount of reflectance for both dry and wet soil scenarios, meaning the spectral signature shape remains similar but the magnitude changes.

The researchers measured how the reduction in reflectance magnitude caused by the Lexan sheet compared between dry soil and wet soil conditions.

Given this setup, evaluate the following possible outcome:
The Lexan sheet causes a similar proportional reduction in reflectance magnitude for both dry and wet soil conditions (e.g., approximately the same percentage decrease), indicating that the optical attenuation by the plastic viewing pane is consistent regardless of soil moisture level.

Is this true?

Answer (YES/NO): NO